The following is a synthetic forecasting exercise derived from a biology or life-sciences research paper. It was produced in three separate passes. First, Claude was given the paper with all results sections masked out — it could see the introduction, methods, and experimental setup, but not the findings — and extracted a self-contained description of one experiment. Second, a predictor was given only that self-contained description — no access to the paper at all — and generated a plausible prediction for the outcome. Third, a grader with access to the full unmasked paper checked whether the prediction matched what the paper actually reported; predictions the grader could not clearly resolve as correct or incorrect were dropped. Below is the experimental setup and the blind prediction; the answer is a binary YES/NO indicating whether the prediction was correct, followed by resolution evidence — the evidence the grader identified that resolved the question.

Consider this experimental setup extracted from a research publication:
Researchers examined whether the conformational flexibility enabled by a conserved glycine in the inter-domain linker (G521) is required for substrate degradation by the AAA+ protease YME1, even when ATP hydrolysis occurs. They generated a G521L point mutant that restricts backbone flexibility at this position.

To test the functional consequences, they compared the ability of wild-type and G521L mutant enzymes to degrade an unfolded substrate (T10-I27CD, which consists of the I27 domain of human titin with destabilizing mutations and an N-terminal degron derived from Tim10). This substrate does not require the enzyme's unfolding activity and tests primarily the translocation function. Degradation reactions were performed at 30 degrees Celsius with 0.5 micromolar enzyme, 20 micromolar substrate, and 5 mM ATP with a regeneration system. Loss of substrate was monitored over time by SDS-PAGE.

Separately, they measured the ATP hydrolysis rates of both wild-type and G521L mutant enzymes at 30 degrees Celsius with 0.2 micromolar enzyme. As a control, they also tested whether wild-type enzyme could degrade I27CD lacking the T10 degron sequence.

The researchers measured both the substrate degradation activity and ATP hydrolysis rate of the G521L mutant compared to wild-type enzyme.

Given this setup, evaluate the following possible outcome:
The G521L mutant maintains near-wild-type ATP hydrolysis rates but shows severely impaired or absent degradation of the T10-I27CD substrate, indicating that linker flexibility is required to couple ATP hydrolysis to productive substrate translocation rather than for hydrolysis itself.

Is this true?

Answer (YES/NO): YES